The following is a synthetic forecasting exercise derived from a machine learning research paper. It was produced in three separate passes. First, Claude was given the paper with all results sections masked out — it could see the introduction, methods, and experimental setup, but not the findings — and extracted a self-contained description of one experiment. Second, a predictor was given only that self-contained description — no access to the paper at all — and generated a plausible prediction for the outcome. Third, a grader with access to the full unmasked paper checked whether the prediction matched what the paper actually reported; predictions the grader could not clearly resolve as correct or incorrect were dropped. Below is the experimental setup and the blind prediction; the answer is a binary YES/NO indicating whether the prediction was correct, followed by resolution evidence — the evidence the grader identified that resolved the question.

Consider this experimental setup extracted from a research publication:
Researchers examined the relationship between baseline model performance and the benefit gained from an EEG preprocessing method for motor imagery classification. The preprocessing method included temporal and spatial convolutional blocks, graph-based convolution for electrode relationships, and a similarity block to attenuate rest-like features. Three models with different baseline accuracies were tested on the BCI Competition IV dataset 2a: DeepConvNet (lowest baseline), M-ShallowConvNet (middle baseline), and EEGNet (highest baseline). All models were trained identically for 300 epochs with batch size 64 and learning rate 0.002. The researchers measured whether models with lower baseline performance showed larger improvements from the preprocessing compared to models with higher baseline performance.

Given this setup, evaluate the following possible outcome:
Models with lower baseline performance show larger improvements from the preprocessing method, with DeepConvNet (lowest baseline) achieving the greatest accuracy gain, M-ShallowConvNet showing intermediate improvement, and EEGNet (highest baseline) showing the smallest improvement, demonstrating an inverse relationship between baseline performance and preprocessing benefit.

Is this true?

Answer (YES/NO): NO